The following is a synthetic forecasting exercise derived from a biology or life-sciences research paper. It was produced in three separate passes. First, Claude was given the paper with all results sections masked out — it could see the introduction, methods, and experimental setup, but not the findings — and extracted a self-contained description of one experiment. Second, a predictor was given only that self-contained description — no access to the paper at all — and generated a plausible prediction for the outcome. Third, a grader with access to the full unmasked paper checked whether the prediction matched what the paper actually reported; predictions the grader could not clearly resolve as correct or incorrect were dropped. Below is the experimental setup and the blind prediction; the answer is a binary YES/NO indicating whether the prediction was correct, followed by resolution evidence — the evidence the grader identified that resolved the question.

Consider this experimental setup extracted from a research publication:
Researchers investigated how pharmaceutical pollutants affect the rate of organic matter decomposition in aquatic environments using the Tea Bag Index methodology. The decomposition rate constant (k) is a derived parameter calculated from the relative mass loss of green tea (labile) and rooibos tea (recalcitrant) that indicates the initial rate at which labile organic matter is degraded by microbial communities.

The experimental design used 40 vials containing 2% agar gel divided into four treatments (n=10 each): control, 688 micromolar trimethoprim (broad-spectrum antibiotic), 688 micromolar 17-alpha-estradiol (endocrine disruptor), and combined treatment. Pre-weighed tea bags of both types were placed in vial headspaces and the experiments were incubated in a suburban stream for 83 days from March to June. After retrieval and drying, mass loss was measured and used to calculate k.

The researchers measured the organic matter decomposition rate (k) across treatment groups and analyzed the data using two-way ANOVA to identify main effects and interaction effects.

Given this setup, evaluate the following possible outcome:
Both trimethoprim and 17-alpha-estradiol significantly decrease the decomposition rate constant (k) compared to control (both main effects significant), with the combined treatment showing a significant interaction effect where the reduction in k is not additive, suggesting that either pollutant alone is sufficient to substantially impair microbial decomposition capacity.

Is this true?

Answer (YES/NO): NO